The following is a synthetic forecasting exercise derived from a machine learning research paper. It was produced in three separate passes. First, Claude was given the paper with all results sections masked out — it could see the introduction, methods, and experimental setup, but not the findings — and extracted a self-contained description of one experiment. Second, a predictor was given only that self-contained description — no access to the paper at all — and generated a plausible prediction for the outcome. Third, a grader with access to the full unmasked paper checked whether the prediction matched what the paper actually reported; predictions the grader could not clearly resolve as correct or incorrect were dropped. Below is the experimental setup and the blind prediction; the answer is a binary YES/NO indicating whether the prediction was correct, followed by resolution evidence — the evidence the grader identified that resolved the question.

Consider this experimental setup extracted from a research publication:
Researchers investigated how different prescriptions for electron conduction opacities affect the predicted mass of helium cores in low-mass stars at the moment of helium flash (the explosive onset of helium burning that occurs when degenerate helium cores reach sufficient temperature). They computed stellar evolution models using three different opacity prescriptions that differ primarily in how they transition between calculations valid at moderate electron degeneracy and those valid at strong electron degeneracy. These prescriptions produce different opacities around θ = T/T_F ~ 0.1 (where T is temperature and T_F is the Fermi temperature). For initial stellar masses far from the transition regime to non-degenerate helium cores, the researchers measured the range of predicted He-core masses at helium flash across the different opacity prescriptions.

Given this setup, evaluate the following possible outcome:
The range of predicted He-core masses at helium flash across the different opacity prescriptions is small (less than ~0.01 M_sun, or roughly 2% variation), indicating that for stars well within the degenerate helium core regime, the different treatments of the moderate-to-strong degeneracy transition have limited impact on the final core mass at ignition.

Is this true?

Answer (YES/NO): NO